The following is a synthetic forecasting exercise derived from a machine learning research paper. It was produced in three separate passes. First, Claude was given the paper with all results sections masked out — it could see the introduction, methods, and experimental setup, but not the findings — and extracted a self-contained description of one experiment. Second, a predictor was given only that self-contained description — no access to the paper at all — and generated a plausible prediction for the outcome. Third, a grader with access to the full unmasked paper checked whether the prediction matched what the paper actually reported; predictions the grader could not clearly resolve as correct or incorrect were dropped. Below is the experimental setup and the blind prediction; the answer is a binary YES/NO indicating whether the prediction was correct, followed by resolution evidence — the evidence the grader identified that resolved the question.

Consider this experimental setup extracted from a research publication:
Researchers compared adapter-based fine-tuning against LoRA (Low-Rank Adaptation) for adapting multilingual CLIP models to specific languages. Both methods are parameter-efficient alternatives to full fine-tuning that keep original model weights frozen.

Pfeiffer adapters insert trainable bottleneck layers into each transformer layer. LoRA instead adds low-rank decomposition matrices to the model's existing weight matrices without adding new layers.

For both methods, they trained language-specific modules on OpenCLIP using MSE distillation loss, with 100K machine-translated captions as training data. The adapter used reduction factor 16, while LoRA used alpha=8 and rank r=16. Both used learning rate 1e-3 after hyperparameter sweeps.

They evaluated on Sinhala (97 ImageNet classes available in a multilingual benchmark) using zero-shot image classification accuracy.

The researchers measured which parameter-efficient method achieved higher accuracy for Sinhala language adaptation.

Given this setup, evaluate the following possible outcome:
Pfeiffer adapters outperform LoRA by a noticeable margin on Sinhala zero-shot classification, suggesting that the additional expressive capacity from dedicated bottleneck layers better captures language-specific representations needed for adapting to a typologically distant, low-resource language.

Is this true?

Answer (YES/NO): YES